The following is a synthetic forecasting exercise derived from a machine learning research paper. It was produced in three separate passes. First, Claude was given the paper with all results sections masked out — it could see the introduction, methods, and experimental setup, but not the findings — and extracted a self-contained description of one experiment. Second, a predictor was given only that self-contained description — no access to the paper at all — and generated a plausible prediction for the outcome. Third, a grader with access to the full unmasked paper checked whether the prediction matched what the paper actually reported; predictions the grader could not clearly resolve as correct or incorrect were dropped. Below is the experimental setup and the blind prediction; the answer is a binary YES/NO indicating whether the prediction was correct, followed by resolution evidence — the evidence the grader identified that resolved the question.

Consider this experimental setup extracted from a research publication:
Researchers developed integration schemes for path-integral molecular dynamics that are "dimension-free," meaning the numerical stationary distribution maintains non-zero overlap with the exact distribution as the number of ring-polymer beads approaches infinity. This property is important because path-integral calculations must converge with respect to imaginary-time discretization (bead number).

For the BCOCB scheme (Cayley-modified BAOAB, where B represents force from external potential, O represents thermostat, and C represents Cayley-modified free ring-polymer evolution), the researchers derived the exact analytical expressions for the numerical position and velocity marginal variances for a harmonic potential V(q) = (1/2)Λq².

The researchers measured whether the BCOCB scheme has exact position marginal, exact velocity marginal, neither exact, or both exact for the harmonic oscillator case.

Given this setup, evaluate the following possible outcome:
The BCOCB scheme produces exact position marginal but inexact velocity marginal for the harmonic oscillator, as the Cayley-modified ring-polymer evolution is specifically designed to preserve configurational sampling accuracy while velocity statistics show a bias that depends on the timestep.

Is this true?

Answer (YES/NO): YES